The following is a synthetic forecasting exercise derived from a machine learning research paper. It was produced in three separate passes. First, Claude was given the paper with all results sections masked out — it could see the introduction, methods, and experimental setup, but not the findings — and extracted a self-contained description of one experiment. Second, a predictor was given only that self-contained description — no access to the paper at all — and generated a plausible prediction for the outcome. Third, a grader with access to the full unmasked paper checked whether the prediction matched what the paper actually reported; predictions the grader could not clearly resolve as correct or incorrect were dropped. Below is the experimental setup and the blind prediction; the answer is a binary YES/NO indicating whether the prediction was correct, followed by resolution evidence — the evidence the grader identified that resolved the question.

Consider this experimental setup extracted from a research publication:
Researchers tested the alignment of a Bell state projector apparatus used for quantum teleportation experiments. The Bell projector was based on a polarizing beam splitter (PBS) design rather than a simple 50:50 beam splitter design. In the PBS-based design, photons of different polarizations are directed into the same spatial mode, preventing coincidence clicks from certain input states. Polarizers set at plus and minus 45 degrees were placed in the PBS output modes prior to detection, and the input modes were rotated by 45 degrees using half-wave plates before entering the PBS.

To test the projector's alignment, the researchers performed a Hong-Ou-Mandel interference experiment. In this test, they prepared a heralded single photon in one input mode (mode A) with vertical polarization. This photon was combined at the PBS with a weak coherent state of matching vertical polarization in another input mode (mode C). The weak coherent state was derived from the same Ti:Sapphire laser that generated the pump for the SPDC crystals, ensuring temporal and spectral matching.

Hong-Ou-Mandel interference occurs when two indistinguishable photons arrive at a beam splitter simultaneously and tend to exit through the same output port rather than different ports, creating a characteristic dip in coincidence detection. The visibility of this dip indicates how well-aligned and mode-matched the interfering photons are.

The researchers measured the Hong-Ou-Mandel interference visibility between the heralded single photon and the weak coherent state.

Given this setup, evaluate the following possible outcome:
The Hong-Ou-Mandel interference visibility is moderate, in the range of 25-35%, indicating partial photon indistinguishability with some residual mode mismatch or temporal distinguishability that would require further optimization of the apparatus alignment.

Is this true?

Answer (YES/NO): NO